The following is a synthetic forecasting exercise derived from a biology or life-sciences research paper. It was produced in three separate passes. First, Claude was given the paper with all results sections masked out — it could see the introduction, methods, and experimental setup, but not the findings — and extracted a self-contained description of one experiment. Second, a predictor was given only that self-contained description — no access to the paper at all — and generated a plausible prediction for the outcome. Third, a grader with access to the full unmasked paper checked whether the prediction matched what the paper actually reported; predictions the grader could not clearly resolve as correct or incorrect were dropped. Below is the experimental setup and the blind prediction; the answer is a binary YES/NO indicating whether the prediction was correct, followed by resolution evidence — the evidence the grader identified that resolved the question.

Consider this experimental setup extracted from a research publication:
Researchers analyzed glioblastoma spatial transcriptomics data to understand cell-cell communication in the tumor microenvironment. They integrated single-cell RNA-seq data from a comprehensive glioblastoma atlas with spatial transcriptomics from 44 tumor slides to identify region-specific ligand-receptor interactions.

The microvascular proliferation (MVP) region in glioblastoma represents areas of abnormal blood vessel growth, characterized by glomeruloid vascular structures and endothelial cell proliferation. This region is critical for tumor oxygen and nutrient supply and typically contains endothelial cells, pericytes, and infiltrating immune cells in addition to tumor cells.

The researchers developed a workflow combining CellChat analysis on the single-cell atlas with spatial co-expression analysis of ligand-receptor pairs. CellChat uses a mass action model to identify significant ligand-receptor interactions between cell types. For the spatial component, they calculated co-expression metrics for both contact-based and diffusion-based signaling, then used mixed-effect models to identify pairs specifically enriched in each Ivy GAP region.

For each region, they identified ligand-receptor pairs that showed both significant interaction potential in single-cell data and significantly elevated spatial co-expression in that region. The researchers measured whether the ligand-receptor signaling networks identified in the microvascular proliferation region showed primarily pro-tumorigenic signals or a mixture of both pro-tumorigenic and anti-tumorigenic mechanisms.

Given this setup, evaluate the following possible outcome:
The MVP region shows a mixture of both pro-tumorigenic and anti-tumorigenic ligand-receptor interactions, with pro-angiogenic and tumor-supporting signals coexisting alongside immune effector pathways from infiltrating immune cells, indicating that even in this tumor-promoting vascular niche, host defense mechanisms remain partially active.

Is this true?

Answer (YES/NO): YES